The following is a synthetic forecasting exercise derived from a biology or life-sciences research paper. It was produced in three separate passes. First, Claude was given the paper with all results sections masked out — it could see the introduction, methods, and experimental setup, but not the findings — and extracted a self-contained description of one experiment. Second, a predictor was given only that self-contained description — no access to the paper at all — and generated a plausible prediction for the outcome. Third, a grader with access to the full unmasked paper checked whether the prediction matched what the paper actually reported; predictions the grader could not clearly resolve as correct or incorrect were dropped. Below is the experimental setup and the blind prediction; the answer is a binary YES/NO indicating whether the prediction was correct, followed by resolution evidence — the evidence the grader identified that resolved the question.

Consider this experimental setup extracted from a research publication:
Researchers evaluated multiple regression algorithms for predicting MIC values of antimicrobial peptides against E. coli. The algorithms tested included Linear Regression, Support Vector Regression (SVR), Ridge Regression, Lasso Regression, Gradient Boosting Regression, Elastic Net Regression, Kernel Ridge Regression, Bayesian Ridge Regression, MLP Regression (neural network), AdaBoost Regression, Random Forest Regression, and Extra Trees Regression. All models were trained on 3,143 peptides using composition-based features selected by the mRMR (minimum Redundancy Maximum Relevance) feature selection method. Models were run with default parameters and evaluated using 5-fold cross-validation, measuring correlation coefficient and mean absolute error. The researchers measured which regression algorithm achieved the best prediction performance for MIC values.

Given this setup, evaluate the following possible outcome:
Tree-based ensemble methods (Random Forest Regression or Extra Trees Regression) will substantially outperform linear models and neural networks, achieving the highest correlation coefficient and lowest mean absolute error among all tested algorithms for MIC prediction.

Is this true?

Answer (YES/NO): YES